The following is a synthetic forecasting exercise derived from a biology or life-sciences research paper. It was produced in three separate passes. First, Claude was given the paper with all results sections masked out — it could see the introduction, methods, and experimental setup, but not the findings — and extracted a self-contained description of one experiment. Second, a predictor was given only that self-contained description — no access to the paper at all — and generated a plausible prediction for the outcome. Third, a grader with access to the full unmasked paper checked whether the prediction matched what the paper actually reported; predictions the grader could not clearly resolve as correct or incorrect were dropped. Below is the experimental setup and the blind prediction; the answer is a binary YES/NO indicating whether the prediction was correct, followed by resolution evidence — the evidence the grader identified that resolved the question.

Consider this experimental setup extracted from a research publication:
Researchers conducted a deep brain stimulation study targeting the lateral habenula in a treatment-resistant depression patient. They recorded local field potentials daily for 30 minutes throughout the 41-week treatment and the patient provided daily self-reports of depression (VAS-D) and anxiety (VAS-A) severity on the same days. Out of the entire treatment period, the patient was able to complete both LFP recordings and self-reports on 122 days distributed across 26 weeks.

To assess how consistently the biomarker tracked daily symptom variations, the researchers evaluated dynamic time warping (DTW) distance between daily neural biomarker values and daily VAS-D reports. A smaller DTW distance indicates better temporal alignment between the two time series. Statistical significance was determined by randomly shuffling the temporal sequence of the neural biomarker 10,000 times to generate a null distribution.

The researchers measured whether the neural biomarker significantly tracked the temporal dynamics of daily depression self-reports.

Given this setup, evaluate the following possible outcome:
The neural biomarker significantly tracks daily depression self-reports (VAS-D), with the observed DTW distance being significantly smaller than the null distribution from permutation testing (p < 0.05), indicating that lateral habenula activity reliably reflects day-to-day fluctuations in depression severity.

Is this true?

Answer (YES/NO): YES